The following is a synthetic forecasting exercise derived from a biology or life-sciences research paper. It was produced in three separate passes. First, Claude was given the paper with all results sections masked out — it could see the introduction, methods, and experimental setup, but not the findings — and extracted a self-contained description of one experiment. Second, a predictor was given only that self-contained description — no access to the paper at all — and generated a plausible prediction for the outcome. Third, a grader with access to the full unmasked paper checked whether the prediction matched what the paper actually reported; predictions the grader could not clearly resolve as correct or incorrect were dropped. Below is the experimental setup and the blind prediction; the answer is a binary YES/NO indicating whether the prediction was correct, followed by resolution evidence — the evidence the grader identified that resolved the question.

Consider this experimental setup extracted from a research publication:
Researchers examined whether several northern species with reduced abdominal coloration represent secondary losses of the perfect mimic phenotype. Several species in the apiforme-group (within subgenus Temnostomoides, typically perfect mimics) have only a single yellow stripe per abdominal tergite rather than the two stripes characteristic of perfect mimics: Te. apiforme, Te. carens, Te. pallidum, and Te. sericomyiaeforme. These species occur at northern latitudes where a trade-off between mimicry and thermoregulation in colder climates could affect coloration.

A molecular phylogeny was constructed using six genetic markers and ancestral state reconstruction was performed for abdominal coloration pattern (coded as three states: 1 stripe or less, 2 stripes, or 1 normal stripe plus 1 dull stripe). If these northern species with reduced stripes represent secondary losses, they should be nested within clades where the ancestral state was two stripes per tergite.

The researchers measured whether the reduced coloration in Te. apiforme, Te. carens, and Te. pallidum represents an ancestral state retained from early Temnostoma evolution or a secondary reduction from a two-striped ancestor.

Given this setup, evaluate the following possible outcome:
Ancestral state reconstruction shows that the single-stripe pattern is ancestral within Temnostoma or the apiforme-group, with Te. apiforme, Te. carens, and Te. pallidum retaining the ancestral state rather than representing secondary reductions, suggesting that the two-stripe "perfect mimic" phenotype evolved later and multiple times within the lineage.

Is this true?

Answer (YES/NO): NO